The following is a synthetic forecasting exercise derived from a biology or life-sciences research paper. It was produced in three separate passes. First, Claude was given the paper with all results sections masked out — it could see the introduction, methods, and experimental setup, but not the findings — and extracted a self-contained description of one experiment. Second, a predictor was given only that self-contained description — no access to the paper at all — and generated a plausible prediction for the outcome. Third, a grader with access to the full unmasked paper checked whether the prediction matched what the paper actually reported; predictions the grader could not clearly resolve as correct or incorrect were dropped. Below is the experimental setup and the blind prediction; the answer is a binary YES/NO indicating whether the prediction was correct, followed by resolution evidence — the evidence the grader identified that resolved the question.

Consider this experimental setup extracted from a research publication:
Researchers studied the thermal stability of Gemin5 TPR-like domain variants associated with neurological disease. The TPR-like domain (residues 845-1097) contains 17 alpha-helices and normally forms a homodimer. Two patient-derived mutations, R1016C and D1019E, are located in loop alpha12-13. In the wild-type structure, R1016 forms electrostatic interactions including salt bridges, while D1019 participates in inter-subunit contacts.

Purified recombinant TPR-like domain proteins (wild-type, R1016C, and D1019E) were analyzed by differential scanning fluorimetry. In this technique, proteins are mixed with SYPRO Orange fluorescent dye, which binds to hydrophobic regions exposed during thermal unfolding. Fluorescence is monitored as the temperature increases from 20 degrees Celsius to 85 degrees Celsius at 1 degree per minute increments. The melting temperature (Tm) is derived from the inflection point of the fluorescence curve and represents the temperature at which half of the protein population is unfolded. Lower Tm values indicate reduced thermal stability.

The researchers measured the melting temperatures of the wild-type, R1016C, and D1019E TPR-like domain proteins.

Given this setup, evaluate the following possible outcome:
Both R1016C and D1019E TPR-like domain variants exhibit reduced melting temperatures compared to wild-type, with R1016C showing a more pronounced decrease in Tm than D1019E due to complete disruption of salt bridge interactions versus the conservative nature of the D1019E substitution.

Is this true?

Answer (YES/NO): NO